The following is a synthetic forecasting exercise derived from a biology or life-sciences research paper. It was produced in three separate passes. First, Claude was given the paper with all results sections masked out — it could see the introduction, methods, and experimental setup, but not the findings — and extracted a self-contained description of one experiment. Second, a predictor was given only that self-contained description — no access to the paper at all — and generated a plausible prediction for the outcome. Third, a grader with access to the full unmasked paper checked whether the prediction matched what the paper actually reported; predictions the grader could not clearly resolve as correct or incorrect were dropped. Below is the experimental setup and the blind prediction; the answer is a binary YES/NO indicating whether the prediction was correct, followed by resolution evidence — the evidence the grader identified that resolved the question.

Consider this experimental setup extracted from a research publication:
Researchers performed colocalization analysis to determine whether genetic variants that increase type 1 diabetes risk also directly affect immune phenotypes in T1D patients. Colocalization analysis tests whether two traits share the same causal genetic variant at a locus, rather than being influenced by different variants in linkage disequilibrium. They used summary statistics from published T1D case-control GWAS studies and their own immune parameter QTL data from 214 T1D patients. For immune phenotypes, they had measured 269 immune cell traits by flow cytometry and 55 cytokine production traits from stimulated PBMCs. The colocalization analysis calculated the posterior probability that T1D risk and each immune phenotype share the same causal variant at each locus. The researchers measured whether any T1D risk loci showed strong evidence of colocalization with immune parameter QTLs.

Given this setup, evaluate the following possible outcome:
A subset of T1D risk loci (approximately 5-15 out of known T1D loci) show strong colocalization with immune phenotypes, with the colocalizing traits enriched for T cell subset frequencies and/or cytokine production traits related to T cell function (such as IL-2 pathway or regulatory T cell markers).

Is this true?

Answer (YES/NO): NO